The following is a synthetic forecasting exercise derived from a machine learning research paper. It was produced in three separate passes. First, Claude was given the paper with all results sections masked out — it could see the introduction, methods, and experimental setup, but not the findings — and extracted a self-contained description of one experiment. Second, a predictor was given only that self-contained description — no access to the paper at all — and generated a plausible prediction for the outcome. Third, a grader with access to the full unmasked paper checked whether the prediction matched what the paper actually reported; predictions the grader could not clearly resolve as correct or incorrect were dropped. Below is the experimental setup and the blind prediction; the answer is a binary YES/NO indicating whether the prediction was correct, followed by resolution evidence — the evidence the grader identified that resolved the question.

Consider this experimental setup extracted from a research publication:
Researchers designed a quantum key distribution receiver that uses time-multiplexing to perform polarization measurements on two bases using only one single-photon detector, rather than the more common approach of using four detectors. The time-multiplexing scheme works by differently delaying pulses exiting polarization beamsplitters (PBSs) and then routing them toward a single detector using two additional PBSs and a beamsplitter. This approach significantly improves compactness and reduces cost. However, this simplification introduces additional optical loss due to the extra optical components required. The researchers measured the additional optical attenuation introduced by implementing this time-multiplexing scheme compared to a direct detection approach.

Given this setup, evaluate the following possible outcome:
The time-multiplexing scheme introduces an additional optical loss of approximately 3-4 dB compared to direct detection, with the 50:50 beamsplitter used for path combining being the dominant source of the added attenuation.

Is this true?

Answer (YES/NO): YES